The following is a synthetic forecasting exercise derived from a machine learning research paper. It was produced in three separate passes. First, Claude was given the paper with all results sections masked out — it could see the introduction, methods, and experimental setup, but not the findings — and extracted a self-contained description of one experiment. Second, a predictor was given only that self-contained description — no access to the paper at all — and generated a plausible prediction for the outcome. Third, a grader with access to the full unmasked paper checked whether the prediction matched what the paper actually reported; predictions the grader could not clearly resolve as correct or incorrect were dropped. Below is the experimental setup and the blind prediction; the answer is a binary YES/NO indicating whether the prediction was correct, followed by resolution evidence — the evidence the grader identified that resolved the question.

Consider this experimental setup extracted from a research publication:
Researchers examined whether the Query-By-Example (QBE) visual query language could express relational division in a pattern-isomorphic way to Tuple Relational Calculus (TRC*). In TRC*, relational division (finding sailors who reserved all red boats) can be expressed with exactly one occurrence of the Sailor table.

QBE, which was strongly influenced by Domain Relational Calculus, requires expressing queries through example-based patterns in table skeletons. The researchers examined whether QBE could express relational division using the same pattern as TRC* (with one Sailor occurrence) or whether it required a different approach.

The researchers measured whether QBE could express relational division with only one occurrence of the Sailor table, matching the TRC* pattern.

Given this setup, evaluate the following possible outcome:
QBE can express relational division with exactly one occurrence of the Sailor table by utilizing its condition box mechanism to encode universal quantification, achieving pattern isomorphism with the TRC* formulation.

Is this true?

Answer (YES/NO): NO